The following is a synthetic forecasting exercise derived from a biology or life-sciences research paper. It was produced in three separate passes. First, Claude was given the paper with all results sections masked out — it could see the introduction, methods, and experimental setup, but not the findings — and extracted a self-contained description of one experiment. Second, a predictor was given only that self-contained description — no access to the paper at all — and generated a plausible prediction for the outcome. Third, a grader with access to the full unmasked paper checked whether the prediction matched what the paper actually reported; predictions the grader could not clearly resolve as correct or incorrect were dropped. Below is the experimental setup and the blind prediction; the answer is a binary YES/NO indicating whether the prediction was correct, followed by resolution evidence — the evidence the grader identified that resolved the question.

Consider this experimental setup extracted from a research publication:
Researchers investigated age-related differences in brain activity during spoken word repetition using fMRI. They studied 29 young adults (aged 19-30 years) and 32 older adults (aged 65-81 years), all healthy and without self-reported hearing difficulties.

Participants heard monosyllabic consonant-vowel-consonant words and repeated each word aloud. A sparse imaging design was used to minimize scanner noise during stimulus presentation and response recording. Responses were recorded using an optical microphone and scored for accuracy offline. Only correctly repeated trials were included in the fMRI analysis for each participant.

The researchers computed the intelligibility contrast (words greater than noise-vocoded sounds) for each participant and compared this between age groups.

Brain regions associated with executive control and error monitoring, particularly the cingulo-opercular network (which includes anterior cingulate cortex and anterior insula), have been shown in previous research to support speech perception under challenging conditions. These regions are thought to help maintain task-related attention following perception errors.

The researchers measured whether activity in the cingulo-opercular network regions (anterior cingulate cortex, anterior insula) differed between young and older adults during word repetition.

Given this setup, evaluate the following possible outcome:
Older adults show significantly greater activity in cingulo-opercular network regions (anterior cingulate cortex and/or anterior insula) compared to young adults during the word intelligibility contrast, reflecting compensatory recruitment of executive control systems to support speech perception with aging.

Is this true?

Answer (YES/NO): NO